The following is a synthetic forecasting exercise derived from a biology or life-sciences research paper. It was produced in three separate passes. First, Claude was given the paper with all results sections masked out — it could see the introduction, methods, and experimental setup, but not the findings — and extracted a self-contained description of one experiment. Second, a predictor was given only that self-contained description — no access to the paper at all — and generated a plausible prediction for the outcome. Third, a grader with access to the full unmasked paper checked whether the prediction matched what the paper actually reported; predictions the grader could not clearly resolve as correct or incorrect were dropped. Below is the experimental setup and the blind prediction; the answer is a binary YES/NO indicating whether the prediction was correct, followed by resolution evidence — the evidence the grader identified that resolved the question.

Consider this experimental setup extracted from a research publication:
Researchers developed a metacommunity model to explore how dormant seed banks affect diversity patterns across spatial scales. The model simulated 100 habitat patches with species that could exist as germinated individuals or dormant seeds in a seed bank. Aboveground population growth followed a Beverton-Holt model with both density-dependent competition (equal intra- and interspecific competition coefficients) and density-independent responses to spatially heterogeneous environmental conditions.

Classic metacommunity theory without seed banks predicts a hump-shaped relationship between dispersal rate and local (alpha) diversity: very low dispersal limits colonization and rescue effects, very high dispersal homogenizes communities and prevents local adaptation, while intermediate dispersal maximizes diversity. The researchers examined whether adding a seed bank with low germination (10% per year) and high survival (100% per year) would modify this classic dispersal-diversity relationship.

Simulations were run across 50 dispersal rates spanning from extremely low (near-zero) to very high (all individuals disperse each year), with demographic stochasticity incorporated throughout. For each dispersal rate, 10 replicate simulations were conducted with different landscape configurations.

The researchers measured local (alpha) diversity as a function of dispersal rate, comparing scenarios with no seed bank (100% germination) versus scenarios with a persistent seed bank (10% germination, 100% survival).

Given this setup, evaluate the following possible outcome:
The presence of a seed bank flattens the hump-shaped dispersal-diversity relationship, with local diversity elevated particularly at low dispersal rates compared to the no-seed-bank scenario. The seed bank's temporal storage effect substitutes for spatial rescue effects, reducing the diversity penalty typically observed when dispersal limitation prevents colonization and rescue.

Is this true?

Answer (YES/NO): NO